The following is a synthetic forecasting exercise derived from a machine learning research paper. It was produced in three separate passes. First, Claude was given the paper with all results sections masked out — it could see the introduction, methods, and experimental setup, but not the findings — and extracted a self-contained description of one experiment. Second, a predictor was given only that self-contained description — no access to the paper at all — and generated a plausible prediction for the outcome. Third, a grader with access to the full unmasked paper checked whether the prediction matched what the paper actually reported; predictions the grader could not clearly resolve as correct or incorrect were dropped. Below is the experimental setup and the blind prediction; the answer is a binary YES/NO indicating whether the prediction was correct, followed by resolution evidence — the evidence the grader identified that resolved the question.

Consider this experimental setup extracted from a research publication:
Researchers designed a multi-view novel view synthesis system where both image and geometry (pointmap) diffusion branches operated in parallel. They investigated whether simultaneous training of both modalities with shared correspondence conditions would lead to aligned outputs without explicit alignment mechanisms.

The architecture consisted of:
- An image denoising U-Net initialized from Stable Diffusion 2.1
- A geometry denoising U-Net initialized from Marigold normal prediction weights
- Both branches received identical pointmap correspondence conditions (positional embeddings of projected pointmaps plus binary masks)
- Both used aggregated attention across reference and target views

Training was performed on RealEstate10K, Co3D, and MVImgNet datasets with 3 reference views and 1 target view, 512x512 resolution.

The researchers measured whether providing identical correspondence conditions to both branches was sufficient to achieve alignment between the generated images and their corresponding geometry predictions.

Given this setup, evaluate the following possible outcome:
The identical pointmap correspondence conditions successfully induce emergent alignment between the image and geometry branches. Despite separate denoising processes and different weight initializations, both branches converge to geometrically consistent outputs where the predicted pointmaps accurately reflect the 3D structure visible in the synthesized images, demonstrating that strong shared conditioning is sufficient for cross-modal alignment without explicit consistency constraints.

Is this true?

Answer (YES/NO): NO